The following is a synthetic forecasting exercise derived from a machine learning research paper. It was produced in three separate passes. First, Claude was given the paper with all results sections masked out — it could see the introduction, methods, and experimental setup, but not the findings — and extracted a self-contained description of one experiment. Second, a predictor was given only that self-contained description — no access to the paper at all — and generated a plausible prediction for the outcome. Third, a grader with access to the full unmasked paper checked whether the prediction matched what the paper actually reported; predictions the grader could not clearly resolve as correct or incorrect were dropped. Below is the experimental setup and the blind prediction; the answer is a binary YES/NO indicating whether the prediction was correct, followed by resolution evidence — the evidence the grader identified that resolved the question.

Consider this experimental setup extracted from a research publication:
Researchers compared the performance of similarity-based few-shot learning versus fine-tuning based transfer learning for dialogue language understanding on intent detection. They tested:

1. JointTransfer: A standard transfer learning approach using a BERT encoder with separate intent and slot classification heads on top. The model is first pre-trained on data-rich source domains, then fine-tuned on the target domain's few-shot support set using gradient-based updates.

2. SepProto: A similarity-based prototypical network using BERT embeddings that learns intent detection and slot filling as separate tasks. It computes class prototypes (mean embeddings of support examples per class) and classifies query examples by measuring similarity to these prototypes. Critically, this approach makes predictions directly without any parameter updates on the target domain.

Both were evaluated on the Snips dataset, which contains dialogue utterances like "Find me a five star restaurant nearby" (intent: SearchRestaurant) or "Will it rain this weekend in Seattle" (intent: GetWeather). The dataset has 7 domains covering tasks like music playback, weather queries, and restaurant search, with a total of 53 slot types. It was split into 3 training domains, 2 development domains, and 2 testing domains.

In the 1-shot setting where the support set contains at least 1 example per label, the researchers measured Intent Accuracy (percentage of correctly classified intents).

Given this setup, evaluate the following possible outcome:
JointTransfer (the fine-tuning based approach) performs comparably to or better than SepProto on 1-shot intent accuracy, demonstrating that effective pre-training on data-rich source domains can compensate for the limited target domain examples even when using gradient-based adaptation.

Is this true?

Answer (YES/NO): NO